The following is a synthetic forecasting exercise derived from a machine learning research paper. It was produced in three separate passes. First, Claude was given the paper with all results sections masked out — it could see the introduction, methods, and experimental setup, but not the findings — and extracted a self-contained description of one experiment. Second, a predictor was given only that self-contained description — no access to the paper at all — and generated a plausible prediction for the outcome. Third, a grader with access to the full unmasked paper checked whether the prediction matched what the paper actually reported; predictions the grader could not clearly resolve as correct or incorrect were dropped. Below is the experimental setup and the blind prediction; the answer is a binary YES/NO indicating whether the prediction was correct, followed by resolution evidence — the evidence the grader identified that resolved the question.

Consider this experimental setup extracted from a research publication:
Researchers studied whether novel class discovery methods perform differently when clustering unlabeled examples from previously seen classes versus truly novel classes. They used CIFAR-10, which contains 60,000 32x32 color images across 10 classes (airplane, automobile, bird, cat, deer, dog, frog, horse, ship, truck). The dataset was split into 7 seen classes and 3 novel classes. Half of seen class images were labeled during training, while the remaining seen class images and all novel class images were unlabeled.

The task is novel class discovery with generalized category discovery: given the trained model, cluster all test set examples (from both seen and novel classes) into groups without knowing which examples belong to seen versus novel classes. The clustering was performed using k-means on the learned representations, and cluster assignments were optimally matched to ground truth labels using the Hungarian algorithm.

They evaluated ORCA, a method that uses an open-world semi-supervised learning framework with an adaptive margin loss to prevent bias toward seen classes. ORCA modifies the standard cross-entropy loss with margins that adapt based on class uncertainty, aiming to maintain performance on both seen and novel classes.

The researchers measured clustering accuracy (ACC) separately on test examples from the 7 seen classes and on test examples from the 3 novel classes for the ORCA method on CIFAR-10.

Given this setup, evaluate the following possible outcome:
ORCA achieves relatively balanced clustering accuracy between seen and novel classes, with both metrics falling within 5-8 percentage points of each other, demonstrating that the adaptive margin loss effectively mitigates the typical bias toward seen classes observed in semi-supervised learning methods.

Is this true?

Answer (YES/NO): YES